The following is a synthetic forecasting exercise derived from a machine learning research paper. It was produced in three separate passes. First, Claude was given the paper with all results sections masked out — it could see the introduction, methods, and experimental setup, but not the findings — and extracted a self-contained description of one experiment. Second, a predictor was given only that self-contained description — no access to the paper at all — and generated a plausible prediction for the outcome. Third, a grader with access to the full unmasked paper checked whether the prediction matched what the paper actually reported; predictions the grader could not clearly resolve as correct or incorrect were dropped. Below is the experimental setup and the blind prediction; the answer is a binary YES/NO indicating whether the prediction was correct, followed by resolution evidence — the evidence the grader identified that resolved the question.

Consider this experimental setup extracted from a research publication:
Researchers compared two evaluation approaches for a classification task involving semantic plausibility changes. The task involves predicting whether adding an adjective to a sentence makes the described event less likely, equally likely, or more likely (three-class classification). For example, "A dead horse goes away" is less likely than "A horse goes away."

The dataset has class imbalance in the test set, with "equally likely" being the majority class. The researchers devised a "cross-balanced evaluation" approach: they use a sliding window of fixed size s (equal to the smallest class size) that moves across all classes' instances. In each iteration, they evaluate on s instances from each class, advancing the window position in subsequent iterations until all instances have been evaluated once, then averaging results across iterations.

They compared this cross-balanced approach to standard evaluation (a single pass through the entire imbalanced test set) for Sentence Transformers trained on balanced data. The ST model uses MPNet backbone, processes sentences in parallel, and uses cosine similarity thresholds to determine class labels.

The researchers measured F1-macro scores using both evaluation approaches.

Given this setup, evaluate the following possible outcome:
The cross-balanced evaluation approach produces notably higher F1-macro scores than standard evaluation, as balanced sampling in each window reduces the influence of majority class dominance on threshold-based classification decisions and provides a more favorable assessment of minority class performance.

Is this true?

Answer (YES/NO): YES